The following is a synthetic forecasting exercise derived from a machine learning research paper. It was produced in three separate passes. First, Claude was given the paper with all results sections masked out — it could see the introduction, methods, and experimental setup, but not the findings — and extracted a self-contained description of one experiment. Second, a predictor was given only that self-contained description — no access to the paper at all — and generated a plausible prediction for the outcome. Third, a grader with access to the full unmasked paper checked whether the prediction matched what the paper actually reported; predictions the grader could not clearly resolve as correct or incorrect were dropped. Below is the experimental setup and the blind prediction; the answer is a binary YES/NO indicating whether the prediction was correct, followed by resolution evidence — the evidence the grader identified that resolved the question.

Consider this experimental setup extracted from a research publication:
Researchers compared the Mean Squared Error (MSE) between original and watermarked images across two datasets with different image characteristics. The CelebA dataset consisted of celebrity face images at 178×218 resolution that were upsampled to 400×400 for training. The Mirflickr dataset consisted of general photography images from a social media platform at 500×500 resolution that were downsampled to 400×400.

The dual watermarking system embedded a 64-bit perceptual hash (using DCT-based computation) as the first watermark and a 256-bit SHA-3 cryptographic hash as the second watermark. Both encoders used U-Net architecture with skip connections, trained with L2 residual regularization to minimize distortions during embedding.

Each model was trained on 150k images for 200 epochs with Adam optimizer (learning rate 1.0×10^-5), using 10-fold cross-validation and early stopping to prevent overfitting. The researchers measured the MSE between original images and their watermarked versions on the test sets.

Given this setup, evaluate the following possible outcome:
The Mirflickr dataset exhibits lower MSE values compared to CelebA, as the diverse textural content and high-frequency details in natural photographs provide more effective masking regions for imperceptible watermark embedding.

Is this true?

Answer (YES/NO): YES